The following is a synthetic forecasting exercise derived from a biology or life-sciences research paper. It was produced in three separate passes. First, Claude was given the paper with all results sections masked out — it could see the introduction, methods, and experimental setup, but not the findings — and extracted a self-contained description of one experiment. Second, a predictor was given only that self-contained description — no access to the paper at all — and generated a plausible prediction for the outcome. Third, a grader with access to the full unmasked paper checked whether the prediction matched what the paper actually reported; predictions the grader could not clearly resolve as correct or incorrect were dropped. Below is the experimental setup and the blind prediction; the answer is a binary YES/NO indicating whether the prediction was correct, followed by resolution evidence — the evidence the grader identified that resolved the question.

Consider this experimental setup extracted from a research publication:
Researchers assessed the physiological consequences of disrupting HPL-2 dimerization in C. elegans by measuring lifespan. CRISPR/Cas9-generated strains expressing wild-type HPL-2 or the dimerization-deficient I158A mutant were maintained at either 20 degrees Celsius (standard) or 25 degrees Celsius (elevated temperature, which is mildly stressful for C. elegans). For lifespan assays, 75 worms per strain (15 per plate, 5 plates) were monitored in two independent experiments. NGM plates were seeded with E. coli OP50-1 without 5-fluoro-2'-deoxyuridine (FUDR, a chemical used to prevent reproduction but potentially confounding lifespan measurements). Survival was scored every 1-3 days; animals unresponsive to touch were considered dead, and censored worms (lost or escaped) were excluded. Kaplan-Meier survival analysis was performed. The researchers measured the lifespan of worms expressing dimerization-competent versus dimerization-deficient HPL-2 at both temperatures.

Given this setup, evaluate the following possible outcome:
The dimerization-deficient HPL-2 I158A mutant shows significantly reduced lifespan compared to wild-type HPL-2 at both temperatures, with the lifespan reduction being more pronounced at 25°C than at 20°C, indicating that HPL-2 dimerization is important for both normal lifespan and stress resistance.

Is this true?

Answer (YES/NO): NO